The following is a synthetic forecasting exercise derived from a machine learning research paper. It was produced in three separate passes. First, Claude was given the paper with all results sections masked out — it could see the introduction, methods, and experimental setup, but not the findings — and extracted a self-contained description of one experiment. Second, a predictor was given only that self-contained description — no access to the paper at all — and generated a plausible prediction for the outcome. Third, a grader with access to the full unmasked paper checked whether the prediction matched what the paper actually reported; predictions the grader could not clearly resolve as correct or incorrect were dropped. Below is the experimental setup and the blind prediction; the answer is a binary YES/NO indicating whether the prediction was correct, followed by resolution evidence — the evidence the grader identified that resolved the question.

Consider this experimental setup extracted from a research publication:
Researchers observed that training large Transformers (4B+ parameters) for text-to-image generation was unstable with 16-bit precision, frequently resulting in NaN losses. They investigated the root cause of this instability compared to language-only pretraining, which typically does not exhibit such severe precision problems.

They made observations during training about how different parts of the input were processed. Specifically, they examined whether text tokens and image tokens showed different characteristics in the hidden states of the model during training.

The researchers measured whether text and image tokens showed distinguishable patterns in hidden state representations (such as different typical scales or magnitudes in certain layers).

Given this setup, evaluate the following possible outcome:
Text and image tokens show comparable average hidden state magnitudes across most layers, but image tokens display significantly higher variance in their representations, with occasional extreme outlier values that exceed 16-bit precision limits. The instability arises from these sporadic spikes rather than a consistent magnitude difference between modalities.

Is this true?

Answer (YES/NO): NO